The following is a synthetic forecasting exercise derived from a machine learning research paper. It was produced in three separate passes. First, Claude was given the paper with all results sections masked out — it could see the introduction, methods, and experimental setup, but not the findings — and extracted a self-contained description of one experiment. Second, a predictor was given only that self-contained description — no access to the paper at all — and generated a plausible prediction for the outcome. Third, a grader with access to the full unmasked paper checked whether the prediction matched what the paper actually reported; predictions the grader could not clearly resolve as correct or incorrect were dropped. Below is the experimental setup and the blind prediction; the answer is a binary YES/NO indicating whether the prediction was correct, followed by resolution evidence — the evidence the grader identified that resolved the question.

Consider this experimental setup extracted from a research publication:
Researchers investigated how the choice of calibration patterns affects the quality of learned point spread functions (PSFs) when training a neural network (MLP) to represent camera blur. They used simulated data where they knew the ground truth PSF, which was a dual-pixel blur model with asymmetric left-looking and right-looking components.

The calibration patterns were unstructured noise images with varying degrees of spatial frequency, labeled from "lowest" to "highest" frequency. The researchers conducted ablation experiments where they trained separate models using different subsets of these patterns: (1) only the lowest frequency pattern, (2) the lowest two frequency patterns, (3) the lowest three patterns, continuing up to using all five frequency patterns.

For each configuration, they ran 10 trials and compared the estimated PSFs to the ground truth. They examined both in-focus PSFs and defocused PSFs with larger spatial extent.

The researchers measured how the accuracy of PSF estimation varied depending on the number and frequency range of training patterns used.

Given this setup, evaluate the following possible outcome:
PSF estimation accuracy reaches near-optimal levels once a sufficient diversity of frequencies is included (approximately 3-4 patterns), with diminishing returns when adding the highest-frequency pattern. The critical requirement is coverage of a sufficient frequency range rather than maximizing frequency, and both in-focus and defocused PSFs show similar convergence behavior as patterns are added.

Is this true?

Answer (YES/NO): NO